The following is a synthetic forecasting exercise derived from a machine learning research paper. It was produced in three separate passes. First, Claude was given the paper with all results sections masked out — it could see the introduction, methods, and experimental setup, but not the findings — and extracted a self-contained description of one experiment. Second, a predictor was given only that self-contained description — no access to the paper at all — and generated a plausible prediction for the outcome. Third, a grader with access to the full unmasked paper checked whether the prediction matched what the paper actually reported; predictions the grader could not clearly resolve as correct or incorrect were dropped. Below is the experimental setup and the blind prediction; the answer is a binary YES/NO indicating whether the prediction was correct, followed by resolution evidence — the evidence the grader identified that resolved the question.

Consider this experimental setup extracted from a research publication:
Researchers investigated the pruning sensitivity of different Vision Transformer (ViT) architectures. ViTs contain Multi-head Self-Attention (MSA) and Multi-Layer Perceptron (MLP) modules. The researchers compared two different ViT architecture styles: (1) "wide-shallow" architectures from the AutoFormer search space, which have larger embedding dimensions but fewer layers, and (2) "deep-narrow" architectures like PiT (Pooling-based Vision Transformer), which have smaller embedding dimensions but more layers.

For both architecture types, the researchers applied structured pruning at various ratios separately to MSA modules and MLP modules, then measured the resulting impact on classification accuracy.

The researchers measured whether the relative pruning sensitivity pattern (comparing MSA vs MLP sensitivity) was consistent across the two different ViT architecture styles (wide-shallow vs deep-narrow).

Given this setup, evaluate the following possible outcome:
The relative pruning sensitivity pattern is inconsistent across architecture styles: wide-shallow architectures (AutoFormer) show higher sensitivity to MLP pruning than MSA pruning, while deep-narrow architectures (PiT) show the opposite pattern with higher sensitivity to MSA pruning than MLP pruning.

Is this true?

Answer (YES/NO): NO